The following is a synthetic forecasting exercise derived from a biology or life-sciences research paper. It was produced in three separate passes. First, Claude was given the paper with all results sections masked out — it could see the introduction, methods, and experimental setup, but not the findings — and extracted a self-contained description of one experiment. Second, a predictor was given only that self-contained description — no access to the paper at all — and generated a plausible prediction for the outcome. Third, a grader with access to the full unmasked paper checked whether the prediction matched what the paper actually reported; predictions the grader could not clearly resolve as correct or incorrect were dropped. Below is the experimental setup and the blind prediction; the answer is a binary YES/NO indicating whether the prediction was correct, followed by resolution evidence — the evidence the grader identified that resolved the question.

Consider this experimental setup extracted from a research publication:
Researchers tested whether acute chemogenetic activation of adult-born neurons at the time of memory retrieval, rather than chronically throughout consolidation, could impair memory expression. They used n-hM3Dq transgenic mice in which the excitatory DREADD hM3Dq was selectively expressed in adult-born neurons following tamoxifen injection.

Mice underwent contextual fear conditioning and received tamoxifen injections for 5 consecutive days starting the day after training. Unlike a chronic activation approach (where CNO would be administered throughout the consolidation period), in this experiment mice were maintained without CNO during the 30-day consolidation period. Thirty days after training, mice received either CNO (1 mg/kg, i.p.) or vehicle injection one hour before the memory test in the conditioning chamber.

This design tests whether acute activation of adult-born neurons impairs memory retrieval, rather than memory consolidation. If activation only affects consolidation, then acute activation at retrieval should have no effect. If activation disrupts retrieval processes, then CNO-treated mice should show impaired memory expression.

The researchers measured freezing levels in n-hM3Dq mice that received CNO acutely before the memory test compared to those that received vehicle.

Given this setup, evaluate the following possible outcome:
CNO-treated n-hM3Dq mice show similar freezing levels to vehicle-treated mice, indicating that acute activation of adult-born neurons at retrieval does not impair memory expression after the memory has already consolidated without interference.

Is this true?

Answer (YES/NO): YES